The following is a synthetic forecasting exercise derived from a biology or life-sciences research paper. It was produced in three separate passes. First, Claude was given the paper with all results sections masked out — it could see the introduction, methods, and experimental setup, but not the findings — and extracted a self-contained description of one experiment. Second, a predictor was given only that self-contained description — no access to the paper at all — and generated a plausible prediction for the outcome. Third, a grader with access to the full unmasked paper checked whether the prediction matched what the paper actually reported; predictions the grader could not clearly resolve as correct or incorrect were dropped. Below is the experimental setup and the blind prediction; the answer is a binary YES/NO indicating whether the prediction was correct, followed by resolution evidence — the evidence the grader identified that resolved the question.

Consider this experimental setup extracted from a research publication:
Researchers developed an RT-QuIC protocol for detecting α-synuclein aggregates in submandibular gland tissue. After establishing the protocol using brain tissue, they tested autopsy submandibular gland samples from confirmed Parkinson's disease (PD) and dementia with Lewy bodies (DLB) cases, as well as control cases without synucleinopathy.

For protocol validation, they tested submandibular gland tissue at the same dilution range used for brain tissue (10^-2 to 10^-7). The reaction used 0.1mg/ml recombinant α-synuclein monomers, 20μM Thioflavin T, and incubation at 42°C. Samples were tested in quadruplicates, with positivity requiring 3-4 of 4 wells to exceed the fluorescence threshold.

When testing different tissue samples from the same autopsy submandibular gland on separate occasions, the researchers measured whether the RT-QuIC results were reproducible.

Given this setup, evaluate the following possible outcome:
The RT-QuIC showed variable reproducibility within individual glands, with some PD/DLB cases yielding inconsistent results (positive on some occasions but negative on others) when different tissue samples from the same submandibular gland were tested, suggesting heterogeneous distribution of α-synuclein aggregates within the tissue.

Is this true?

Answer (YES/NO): NO